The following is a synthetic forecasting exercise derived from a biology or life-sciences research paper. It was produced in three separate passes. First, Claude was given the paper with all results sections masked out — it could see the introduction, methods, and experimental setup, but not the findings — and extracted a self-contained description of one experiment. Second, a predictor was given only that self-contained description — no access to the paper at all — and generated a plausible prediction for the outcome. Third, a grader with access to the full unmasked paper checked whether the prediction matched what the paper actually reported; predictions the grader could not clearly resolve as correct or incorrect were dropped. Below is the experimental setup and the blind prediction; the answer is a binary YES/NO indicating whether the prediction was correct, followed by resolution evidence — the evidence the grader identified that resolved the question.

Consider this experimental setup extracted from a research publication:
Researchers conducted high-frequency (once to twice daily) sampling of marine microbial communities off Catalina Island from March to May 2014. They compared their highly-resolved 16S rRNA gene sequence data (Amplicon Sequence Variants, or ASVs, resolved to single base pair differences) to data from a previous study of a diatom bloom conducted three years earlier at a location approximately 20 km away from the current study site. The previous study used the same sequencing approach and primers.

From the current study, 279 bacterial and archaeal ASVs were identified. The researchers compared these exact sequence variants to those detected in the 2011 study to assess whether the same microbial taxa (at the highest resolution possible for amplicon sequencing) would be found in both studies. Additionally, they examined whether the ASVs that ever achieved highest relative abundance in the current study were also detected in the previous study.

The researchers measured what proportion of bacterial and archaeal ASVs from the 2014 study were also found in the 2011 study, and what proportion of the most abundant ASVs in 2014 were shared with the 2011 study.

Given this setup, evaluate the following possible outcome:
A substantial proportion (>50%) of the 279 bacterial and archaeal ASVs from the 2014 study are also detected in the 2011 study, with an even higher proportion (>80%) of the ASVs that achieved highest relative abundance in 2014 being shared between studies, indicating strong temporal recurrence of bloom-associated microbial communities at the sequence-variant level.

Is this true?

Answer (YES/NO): NO